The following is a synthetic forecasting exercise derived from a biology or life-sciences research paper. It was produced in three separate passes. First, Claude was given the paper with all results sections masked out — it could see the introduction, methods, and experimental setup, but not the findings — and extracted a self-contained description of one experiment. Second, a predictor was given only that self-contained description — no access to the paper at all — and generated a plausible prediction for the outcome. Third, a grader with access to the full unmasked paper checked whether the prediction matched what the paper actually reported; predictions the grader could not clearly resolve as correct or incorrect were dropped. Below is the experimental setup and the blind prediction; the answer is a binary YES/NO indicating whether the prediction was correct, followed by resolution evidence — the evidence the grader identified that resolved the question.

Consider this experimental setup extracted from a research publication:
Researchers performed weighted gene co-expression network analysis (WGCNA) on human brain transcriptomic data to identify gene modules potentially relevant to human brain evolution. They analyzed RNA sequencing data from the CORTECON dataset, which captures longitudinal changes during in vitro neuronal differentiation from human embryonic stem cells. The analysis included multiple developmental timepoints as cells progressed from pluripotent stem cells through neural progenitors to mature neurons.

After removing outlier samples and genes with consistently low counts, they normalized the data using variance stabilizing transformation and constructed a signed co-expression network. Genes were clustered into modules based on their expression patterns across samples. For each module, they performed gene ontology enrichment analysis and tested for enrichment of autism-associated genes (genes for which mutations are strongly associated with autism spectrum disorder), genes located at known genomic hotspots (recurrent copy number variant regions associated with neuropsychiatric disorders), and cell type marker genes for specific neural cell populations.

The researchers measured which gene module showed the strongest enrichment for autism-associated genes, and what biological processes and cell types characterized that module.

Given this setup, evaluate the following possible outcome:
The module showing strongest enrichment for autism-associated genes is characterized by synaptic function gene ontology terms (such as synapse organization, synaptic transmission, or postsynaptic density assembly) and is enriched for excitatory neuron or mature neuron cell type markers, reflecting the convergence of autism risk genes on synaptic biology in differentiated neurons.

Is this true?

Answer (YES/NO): YES